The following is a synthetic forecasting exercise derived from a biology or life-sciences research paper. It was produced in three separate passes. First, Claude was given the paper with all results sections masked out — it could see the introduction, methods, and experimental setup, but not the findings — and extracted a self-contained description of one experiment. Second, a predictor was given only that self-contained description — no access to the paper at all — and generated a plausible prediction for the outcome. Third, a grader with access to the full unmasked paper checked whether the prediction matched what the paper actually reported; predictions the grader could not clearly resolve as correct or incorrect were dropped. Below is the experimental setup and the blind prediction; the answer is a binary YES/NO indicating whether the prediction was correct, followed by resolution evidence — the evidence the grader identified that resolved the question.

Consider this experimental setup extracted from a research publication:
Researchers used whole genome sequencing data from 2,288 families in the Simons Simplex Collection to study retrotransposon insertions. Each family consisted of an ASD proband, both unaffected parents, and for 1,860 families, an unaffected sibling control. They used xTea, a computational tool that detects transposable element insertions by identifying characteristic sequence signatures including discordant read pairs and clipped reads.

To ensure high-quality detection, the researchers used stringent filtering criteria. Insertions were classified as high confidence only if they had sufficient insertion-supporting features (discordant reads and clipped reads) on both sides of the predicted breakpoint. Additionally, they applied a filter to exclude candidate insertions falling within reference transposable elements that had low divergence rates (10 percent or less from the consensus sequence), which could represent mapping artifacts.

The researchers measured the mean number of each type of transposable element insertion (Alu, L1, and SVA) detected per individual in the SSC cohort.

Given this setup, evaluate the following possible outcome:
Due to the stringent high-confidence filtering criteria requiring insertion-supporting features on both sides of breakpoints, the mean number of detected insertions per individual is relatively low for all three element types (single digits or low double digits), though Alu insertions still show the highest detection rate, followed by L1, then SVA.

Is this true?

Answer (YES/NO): NO